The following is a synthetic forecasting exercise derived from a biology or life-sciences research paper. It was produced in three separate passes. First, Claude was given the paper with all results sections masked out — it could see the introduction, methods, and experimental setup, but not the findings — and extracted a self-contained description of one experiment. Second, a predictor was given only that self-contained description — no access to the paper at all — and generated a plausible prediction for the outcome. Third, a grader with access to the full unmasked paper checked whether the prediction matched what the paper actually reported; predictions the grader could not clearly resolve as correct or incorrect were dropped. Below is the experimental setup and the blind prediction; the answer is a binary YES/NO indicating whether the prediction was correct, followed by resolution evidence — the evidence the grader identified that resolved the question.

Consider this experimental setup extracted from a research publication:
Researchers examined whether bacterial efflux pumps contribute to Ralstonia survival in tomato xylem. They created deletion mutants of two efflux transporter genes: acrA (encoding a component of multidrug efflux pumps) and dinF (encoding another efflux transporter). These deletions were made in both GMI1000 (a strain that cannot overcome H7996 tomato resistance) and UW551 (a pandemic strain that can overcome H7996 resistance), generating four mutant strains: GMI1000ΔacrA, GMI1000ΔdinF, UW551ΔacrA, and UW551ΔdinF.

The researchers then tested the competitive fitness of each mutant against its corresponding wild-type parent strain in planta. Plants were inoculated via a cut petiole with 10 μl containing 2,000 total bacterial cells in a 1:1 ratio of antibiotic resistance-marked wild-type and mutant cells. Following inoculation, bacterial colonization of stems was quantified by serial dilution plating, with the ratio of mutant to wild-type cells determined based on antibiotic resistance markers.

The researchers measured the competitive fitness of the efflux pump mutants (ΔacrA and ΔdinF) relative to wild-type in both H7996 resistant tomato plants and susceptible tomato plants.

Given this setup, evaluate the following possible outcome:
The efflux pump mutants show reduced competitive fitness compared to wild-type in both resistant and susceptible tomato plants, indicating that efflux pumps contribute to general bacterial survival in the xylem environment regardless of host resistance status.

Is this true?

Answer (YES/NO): NO